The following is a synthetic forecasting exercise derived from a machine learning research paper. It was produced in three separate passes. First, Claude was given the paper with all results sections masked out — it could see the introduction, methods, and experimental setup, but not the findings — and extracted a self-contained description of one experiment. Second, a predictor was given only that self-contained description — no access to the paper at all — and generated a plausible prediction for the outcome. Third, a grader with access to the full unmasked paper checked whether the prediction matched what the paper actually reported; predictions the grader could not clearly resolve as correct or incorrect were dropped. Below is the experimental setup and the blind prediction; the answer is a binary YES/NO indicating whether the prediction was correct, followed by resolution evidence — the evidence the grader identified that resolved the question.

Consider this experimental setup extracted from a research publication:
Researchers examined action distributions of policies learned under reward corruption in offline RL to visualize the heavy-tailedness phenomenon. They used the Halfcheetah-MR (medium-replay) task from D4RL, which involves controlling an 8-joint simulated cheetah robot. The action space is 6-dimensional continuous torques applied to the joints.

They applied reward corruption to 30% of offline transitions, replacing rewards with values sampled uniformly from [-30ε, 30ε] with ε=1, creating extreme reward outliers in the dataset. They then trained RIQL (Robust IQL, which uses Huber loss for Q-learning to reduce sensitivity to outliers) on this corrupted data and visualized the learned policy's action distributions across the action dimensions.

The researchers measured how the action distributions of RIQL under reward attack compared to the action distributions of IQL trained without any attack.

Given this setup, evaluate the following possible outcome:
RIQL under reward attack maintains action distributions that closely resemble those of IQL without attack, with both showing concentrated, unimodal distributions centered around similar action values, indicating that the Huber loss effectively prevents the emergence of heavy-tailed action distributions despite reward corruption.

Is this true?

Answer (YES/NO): NO